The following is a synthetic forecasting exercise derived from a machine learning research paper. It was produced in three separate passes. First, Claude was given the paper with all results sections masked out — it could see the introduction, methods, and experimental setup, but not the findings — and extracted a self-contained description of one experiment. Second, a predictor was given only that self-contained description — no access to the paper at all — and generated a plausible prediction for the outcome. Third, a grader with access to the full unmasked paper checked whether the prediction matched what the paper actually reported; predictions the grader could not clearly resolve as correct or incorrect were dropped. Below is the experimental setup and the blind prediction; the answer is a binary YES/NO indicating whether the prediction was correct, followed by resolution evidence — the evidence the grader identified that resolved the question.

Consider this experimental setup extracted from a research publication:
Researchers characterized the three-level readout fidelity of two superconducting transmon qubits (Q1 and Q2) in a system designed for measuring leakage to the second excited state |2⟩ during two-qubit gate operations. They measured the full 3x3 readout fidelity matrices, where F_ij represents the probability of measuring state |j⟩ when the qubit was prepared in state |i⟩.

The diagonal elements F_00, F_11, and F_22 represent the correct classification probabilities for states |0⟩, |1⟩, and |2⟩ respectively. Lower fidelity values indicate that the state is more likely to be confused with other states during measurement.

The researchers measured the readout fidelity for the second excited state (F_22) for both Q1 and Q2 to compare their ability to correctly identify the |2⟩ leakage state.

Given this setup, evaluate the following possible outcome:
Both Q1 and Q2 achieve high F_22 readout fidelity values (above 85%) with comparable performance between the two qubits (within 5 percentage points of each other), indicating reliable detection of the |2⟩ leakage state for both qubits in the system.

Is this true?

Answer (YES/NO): NO